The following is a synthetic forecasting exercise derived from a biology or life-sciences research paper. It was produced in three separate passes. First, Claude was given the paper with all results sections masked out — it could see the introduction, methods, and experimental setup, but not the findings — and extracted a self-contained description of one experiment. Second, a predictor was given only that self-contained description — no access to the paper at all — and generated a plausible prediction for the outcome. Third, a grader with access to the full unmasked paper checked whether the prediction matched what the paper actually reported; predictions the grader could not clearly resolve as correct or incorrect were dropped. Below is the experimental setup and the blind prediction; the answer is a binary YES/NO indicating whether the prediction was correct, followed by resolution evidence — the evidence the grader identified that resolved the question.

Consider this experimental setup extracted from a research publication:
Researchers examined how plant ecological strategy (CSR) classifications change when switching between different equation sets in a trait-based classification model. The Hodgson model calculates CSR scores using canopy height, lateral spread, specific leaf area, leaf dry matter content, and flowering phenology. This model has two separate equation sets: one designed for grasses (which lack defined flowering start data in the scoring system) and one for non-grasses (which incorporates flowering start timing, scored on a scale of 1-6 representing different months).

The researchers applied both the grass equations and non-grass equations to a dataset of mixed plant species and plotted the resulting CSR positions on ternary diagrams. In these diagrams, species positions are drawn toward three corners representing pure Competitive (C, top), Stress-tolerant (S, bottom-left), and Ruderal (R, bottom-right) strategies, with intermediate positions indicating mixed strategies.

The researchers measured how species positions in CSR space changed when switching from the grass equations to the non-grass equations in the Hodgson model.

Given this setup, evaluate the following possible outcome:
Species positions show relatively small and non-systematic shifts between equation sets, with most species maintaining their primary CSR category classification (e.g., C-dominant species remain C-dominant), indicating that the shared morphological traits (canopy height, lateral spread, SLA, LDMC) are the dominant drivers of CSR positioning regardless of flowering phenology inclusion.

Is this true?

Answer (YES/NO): NO